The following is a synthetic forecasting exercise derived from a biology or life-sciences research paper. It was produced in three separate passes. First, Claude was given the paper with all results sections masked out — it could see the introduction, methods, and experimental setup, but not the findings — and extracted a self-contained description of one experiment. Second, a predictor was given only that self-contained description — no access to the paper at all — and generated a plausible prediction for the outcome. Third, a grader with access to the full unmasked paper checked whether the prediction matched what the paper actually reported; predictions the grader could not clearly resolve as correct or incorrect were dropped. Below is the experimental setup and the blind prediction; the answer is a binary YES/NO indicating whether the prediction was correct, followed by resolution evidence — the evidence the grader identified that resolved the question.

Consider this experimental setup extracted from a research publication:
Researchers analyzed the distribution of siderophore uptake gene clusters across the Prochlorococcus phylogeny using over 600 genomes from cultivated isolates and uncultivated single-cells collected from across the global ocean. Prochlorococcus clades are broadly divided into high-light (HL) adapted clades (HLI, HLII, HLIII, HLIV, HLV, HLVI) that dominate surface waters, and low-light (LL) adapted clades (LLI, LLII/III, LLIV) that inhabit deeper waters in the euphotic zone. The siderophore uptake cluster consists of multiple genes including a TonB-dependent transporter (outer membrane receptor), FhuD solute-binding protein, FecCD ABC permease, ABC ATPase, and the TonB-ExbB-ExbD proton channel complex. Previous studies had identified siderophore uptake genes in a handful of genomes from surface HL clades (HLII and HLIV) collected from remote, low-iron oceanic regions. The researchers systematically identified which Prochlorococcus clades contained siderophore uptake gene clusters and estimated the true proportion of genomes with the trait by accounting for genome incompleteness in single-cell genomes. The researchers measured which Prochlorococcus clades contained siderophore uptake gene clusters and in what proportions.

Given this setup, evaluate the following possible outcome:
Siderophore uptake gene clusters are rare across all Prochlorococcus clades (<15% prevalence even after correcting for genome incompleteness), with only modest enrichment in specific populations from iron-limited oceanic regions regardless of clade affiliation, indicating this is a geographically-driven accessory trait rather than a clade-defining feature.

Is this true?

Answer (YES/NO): NO